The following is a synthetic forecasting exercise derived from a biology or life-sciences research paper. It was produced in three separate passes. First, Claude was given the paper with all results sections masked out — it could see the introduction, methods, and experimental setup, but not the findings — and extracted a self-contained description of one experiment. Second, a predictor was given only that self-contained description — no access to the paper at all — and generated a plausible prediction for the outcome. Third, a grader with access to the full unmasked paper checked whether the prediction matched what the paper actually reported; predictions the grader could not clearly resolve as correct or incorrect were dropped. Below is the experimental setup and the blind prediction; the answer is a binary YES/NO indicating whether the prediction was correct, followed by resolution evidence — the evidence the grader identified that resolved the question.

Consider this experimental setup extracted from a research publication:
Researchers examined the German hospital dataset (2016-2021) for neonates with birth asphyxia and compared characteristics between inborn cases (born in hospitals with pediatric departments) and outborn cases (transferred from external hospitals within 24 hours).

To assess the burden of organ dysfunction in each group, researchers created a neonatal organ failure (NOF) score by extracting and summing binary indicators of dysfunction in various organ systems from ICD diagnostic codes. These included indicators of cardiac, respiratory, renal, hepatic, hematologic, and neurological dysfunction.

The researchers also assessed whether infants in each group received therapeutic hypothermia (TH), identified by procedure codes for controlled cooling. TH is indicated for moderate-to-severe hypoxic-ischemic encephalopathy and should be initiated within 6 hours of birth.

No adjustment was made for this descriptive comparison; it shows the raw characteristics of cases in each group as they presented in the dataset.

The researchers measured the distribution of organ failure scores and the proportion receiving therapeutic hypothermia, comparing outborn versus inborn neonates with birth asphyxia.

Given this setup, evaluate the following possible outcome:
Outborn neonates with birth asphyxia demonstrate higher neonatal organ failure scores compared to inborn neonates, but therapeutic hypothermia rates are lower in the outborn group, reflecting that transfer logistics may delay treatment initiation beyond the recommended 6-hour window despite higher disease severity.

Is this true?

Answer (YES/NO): NO